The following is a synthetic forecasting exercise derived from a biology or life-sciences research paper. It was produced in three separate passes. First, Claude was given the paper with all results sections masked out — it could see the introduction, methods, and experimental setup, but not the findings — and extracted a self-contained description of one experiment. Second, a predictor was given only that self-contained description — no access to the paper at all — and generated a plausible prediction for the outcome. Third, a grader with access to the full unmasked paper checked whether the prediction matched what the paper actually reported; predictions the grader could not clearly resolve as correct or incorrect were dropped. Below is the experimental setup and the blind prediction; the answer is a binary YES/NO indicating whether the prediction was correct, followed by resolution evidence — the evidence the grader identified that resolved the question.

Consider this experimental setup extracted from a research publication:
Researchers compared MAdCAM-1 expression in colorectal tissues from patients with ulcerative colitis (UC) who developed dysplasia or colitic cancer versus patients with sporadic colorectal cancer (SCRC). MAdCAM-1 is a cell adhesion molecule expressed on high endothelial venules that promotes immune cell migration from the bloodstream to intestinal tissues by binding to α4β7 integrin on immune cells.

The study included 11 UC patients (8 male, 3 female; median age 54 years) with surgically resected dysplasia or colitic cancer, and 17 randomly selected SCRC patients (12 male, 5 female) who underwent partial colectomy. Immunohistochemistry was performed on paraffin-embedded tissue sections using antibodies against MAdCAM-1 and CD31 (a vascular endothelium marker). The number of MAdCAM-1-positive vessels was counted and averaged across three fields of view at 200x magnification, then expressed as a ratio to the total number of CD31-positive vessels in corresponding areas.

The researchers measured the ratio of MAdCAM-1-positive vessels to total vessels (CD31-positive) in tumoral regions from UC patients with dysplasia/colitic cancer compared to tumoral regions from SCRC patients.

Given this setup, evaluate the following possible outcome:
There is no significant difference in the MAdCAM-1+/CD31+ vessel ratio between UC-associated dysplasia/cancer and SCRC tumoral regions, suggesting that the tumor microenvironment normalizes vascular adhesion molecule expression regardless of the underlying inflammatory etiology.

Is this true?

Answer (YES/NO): NO